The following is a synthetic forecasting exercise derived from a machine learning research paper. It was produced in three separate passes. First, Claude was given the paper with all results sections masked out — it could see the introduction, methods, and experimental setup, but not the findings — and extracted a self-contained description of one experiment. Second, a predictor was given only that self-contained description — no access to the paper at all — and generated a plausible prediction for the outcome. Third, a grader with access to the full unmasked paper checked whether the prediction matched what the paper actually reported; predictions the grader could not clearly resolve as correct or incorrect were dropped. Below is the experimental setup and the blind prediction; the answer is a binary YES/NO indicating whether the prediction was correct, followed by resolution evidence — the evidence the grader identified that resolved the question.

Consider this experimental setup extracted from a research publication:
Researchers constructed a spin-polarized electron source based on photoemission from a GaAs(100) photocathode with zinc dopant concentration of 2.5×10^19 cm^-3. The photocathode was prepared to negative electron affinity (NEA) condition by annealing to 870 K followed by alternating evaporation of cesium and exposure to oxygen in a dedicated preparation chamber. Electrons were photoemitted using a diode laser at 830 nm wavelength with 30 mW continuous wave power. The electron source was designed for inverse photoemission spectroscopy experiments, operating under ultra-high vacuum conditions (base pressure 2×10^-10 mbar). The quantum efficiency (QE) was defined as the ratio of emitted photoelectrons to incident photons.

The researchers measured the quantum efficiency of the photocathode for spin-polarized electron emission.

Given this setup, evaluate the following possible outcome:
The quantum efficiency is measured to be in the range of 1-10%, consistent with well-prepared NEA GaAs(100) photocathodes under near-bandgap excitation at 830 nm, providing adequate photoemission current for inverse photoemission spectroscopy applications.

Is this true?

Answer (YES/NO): NO